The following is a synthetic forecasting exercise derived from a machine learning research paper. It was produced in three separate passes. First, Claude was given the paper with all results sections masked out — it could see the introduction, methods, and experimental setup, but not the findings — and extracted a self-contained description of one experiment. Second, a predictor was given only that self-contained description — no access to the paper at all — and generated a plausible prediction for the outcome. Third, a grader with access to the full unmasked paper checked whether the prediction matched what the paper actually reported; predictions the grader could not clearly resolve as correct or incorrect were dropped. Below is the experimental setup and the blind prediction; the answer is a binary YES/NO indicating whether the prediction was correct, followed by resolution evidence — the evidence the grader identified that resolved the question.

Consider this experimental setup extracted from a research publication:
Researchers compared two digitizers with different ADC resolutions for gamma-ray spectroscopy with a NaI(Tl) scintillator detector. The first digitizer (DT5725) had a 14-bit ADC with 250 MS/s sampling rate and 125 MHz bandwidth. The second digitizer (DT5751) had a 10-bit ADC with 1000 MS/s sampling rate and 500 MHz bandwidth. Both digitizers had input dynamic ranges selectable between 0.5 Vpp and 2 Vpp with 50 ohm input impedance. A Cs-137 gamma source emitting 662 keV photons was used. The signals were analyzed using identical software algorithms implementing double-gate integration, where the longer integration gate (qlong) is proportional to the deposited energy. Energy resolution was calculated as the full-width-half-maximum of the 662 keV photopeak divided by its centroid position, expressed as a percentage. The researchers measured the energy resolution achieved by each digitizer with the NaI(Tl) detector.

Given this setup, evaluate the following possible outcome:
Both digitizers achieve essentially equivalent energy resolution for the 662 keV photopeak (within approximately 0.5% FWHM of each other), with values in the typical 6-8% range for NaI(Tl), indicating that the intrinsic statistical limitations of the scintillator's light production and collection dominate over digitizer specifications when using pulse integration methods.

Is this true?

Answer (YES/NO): NO